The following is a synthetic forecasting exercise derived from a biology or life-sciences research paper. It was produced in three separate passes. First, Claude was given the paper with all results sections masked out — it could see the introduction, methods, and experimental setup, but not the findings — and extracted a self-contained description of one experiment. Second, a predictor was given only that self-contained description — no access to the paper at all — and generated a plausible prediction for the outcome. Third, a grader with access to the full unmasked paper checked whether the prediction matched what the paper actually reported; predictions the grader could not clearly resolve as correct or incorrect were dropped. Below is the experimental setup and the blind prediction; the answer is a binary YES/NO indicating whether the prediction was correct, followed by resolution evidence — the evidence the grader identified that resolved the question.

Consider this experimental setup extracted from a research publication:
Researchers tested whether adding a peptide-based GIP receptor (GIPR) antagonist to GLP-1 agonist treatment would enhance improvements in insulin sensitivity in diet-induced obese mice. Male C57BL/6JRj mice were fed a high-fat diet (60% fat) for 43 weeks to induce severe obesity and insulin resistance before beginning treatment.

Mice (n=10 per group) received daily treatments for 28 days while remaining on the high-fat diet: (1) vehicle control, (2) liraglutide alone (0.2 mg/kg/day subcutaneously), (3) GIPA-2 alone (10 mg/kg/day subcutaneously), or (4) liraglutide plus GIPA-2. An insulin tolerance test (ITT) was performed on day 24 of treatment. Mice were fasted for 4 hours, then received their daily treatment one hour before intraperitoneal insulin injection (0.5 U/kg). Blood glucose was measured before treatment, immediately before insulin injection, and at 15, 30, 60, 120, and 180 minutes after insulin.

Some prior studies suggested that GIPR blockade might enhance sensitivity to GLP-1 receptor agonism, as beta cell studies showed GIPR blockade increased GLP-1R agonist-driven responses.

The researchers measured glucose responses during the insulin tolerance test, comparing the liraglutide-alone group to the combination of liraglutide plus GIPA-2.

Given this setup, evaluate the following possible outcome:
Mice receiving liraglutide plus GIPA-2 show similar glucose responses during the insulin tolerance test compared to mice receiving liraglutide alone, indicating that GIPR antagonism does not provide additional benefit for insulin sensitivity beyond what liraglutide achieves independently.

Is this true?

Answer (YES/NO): NO